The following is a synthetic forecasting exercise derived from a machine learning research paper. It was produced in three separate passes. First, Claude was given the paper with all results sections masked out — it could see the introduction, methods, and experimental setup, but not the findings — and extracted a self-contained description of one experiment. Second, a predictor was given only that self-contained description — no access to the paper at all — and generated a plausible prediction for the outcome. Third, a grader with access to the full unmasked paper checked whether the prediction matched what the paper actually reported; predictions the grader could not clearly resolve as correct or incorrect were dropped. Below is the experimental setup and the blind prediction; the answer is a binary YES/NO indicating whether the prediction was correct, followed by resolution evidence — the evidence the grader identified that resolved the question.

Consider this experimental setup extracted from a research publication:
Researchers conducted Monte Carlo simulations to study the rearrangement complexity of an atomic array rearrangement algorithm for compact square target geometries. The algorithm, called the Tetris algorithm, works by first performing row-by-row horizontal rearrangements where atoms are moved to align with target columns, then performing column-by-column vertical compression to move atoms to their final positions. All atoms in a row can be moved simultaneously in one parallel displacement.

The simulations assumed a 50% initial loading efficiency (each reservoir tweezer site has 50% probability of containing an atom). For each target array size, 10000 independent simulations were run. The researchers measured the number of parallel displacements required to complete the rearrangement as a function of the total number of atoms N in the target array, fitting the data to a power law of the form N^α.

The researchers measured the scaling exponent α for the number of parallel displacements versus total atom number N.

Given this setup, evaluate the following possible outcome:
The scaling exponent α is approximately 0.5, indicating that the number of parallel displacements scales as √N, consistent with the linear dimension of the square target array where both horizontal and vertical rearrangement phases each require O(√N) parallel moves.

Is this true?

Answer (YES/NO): NO